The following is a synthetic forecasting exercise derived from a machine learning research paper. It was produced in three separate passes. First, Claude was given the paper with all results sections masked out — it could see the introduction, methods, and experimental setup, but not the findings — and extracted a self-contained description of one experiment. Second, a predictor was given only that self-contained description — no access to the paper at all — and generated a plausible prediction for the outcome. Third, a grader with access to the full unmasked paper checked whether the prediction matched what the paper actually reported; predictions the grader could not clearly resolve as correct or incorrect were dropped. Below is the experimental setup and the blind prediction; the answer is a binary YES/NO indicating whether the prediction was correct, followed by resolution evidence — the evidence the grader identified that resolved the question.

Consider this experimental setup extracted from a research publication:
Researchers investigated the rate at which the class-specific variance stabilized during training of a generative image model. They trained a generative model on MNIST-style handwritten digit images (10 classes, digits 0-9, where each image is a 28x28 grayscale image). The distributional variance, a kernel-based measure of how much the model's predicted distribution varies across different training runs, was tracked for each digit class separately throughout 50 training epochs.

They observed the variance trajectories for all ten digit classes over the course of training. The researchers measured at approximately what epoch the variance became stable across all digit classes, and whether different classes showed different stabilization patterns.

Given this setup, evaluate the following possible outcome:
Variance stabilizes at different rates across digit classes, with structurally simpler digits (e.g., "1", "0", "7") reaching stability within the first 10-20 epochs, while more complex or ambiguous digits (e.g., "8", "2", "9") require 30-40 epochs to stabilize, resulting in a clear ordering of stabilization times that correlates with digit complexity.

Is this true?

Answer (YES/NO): NO